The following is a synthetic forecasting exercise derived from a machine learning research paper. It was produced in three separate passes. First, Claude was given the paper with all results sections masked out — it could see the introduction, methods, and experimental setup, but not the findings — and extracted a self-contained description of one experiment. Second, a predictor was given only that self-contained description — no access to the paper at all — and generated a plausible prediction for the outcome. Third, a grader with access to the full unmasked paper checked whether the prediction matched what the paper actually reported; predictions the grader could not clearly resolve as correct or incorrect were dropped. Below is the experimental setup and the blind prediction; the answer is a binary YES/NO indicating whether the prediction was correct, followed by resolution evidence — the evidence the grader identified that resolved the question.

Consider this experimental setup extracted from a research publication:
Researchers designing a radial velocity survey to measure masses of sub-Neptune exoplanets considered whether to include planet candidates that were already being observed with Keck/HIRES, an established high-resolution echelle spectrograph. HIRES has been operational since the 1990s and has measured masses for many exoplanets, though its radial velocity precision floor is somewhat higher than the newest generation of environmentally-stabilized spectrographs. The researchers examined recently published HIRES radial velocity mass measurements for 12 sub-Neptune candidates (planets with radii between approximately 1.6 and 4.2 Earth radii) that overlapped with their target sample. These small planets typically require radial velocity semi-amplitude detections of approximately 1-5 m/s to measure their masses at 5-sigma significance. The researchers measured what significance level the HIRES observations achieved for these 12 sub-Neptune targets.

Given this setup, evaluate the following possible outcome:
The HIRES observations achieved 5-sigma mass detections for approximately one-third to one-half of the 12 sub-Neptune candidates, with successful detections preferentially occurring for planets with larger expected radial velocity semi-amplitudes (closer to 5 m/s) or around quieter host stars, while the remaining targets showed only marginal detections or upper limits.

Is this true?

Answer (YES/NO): NO